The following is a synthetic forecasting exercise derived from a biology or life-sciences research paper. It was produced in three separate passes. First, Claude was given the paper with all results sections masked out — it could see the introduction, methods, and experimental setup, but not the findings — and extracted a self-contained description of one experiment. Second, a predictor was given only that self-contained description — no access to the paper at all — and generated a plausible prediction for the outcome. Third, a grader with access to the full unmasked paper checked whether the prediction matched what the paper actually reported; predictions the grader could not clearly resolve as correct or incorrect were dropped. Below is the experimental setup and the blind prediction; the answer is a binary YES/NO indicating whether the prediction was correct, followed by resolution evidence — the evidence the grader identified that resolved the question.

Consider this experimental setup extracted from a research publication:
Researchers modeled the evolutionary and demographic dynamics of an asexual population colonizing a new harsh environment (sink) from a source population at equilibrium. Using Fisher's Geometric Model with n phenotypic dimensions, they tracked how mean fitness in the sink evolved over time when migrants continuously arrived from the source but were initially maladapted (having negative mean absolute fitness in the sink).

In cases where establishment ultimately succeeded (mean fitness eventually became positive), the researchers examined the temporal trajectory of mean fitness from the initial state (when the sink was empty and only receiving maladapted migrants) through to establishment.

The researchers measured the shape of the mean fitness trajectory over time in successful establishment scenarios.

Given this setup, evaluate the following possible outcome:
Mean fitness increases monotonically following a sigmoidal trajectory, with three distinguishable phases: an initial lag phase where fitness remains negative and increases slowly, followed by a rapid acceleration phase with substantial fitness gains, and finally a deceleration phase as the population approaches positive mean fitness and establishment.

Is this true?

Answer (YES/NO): NO